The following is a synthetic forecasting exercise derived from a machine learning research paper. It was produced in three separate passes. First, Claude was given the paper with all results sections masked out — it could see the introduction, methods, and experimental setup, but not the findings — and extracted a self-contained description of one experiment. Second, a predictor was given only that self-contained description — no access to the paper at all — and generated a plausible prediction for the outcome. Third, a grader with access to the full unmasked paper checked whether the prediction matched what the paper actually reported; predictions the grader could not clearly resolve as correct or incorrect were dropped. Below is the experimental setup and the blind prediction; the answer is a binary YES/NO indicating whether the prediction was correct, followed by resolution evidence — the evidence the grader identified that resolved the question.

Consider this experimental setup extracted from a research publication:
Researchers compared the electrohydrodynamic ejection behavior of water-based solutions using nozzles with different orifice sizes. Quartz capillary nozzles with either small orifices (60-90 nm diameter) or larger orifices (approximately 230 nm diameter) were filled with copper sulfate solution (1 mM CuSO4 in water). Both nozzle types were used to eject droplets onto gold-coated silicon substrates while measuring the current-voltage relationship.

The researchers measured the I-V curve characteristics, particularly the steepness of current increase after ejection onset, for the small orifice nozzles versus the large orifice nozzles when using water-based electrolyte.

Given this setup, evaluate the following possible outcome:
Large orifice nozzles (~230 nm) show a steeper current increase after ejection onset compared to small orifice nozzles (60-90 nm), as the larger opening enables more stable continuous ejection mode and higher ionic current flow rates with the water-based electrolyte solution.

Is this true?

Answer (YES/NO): NO